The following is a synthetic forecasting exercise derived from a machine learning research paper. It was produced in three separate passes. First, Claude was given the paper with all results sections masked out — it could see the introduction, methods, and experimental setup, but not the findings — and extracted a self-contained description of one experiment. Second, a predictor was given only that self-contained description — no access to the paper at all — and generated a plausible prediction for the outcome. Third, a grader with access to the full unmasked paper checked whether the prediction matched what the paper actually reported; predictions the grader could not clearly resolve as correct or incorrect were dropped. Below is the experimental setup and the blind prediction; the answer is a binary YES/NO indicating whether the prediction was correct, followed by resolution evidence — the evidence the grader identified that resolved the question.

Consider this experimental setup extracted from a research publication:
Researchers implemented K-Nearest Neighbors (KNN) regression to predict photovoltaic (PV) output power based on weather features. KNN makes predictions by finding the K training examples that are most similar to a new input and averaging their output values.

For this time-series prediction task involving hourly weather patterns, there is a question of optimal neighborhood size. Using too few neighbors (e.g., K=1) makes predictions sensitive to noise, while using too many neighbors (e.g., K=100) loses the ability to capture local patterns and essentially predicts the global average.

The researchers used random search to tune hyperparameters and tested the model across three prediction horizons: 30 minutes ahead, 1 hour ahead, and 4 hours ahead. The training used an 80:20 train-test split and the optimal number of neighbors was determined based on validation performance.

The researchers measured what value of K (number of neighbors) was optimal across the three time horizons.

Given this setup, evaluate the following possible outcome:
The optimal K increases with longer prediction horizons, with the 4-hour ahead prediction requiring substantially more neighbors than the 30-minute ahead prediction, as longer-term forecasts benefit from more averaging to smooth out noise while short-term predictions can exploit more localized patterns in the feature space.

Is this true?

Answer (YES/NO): NO